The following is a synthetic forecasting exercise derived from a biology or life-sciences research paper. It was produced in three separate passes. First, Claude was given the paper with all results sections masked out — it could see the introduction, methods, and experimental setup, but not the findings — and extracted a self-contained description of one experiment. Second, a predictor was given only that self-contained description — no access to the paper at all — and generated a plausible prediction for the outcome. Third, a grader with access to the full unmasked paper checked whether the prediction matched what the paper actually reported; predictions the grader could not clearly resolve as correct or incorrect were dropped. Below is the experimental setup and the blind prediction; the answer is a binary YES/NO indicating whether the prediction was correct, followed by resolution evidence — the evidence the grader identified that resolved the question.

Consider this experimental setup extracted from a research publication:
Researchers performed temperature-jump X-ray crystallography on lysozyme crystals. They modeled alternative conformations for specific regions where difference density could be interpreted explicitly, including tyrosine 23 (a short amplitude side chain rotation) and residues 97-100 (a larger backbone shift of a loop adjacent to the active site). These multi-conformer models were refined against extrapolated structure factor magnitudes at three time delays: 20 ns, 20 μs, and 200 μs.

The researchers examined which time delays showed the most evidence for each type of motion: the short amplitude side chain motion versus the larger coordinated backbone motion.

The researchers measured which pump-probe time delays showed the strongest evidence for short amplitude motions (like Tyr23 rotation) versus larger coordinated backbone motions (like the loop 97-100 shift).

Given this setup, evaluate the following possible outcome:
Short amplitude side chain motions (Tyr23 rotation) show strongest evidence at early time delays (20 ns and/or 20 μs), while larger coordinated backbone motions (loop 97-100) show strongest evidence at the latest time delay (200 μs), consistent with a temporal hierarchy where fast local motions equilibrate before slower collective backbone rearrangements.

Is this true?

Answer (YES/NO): YES